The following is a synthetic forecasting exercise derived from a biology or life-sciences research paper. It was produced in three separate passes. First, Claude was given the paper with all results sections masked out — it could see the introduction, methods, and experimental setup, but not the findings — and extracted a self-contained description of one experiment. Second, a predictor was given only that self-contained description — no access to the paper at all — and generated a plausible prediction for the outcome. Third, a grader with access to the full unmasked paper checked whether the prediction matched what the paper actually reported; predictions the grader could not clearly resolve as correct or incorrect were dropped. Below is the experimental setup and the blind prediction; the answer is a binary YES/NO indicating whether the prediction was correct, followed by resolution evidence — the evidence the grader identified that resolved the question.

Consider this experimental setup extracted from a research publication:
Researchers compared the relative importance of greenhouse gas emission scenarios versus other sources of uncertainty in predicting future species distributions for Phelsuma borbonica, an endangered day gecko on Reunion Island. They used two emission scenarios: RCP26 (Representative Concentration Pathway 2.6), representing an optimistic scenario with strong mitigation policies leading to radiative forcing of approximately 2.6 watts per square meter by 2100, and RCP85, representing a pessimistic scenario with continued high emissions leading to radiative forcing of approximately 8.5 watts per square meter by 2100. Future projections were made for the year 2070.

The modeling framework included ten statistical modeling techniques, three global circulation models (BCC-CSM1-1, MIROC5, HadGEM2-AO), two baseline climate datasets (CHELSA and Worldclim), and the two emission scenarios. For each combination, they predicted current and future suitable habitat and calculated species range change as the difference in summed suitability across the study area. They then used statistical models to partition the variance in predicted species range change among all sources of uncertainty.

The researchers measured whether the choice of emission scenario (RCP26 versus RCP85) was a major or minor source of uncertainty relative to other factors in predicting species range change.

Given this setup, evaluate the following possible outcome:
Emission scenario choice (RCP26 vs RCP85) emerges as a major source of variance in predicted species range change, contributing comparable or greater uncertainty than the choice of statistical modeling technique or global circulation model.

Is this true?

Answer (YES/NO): NO